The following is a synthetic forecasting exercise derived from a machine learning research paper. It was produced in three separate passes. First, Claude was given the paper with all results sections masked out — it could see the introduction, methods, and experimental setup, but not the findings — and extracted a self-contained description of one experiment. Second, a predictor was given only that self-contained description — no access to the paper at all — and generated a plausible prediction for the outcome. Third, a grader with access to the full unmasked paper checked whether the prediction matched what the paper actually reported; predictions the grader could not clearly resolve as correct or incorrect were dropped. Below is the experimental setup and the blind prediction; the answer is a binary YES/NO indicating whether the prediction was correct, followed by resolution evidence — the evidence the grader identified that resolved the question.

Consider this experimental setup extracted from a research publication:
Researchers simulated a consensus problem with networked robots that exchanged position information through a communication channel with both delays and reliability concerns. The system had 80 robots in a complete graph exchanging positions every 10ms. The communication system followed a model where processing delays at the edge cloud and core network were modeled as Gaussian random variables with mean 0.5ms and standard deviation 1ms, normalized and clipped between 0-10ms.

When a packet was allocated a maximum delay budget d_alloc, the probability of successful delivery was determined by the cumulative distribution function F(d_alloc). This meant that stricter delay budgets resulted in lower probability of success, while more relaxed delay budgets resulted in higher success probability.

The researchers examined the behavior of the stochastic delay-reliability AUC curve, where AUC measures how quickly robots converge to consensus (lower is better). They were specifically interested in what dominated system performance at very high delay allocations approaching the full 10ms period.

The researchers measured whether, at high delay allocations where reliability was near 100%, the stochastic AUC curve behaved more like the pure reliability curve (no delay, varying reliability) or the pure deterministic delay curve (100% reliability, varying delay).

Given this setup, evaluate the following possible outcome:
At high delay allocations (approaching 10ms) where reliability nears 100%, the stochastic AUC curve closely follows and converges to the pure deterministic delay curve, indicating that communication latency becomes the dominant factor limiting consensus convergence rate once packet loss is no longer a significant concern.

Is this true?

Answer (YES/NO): YES